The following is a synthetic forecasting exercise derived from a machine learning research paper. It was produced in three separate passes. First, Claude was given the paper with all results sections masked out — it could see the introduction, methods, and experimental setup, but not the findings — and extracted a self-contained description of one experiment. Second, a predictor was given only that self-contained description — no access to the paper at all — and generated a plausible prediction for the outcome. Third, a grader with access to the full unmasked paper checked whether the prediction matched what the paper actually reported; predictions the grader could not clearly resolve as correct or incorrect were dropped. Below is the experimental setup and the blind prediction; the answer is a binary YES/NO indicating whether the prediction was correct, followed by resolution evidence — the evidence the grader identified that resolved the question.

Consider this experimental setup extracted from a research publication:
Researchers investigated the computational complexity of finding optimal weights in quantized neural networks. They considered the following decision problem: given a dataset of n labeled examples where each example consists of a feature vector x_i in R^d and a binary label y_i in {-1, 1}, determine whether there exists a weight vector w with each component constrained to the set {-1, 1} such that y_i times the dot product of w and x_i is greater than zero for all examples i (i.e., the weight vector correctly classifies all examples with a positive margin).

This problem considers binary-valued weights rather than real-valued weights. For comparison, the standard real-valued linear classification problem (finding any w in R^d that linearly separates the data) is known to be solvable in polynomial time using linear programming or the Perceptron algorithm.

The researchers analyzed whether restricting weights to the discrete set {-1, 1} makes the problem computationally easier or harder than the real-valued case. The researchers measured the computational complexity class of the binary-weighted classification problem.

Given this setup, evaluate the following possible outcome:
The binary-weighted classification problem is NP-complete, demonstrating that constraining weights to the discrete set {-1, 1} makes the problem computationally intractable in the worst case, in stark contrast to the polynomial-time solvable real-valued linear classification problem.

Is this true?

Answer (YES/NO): YES